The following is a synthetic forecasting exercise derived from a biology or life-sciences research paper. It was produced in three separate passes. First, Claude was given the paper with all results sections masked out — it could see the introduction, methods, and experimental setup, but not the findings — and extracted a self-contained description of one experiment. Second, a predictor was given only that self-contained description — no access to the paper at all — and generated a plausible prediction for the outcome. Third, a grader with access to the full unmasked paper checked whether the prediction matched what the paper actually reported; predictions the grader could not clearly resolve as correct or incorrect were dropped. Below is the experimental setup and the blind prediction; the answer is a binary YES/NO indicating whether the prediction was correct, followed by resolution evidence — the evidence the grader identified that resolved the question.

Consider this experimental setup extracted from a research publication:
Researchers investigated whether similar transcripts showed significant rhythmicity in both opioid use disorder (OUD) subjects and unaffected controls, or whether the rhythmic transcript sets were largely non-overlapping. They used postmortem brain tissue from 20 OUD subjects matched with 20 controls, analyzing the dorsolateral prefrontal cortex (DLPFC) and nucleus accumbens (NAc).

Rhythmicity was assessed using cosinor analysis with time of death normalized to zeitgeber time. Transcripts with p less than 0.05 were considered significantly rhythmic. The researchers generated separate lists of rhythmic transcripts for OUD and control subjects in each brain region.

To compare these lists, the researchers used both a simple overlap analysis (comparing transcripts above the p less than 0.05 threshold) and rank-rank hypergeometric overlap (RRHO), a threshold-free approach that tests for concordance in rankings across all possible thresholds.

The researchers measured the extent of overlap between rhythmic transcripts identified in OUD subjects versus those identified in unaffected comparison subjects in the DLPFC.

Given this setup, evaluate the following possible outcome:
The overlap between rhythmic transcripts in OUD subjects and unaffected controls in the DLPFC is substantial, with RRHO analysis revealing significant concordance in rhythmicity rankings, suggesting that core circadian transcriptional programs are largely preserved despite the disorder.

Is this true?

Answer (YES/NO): NO